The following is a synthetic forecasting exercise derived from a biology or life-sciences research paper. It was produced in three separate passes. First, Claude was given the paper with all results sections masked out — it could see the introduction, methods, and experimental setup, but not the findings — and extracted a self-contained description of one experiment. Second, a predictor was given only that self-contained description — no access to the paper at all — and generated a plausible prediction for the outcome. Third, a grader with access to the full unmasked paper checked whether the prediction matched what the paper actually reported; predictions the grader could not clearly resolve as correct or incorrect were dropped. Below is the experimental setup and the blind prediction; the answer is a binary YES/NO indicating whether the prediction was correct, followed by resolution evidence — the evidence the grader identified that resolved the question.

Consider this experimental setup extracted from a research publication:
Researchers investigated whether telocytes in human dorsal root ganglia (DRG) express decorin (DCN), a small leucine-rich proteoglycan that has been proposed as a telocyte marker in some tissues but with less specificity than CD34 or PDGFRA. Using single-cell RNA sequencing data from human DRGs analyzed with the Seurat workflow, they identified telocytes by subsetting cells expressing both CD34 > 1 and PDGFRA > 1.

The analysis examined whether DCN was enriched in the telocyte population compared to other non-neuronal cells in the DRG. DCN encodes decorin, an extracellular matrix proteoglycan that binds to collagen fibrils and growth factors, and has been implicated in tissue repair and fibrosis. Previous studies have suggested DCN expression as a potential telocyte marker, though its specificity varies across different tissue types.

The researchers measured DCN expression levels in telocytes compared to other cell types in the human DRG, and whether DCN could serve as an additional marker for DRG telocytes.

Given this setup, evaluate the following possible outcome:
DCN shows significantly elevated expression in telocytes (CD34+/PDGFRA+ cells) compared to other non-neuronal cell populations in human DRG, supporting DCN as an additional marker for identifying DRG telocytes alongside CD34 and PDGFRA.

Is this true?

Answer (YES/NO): NO